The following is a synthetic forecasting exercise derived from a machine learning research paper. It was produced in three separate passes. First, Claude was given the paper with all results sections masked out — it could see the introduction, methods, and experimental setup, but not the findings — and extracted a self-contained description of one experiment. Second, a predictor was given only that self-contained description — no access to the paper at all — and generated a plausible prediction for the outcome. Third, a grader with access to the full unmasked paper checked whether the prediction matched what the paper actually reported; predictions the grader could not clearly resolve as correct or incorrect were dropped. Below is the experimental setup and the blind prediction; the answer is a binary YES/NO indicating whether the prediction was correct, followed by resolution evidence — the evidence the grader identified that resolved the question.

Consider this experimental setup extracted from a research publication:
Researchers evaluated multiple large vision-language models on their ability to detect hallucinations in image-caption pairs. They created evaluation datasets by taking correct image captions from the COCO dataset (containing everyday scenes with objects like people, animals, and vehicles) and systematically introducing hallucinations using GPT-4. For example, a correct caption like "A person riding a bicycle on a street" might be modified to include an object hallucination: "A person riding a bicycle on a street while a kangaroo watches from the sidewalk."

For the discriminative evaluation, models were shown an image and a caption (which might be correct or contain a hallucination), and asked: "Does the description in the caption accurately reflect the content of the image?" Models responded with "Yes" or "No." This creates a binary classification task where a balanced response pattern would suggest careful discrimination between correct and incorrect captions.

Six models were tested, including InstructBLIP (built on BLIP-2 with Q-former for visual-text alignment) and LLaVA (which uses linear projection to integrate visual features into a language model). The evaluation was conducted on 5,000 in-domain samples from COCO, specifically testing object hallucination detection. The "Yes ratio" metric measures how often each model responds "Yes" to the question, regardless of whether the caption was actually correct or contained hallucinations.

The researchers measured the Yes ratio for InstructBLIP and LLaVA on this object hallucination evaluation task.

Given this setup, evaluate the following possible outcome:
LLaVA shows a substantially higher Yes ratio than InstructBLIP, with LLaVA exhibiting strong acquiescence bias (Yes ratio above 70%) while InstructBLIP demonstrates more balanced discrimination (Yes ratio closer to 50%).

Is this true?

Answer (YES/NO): NO